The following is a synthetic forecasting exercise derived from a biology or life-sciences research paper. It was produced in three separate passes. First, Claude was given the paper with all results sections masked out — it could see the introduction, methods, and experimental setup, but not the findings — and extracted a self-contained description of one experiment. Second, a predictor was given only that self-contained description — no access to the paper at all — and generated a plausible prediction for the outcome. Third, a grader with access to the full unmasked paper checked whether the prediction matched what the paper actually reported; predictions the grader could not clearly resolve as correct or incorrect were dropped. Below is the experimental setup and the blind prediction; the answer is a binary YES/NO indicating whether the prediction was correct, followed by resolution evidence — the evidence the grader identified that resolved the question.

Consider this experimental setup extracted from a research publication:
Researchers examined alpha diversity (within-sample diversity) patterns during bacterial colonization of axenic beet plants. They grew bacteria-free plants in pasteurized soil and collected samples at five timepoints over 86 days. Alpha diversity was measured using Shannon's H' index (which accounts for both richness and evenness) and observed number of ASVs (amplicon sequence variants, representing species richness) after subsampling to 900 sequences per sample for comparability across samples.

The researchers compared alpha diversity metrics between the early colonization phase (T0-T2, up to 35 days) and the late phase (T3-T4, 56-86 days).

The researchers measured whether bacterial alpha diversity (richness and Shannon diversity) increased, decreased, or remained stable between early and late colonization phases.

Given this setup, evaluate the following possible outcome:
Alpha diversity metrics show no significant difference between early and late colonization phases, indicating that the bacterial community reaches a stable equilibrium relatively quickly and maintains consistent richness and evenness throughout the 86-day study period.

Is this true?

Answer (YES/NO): NO